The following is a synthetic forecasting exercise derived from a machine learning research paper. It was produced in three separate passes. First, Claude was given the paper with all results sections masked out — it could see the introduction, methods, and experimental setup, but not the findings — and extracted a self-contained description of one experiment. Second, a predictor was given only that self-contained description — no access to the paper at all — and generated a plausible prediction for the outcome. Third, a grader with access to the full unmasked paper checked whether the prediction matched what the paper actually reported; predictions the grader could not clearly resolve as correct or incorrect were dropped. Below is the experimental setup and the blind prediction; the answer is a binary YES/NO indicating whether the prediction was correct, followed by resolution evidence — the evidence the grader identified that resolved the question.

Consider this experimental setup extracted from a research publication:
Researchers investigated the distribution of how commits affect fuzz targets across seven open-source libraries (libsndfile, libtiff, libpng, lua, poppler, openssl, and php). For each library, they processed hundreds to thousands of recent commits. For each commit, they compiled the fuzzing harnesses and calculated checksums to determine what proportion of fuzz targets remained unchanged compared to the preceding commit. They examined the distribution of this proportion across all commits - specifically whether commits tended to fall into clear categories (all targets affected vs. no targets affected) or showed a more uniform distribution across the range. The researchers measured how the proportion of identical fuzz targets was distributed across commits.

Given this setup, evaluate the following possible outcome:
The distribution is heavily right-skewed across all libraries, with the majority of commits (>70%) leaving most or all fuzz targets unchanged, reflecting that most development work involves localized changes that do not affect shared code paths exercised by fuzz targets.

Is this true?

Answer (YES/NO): NO